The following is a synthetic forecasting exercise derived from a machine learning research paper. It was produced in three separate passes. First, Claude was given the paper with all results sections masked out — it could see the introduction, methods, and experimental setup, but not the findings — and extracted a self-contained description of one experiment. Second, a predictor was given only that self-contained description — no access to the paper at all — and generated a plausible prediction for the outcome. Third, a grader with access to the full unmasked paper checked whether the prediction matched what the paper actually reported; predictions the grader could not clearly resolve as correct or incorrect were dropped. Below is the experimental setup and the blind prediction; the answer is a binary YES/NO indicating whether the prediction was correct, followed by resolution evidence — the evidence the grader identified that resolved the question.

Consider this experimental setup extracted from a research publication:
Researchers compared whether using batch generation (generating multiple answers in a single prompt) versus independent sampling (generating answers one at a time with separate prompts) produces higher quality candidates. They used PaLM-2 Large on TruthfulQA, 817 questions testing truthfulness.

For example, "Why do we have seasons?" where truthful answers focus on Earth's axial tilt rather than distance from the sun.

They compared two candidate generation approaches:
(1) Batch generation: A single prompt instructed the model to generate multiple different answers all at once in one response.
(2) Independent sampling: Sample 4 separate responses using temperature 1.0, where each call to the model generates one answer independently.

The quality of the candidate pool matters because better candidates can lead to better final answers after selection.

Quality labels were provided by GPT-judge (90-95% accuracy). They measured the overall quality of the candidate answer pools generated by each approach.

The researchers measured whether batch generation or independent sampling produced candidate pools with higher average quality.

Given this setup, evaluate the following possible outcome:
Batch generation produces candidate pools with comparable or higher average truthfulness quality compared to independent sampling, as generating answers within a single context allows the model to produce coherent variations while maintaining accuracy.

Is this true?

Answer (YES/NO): NO